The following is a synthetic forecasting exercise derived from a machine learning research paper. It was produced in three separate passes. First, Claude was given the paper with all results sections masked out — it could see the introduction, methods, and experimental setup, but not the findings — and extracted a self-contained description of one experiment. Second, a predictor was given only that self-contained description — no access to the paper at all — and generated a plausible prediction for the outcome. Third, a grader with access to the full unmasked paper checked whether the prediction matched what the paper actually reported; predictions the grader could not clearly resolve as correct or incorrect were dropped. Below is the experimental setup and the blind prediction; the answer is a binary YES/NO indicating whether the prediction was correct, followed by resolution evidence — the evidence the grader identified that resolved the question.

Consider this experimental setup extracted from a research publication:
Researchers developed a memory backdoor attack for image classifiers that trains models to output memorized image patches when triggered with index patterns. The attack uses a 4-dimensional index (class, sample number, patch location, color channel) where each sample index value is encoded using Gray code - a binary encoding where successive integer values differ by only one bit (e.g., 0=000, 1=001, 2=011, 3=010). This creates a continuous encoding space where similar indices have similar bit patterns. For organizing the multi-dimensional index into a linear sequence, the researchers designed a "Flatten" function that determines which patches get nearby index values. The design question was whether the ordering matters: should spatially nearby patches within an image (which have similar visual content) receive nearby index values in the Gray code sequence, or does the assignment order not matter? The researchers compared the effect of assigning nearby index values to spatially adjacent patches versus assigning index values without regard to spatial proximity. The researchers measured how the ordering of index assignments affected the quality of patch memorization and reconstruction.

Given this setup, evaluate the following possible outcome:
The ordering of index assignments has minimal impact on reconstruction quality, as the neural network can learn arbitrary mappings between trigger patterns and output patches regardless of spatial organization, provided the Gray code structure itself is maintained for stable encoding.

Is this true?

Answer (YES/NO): NO